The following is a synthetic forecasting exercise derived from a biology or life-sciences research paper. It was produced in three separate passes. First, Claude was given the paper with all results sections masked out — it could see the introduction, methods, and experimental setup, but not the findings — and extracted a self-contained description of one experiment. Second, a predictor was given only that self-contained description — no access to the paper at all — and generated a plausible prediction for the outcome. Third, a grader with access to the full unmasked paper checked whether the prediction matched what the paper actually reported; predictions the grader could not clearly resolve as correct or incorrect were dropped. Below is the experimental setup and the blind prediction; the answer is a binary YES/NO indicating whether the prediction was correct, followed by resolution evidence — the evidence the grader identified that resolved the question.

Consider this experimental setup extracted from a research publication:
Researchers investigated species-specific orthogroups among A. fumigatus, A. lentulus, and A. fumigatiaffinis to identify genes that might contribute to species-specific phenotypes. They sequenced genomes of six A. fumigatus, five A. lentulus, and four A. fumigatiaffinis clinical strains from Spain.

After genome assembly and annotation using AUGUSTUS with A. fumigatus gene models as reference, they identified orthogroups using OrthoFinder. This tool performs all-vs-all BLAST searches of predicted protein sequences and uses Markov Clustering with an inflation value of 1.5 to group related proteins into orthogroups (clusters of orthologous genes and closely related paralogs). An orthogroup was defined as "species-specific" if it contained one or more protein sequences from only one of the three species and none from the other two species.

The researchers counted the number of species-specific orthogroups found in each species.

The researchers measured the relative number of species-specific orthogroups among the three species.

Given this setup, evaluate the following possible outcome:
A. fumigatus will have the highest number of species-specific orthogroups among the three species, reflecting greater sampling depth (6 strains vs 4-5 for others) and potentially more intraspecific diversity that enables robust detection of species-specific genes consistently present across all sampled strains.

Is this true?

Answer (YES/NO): NO